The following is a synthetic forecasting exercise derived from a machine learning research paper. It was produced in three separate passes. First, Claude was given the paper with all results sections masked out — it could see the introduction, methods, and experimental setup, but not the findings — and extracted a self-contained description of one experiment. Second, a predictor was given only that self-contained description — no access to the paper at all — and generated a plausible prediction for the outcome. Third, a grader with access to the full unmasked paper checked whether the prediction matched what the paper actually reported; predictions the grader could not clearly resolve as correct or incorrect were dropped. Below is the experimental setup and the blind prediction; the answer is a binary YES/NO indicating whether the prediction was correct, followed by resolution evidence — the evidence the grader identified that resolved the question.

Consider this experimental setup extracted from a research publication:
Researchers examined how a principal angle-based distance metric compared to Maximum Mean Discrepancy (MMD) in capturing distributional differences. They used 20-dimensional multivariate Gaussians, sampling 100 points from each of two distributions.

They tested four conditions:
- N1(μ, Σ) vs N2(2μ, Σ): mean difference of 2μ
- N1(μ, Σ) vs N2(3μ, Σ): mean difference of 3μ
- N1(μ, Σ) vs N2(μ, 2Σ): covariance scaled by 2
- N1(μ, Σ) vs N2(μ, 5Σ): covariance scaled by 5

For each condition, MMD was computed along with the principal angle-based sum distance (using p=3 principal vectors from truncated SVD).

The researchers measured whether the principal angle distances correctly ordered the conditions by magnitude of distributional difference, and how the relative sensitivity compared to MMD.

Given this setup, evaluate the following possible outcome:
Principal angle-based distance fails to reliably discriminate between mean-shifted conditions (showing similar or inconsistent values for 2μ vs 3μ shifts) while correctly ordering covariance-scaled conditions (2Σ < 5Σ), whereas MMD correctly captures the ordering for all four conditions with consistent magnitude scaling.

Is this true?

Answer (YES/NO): NO